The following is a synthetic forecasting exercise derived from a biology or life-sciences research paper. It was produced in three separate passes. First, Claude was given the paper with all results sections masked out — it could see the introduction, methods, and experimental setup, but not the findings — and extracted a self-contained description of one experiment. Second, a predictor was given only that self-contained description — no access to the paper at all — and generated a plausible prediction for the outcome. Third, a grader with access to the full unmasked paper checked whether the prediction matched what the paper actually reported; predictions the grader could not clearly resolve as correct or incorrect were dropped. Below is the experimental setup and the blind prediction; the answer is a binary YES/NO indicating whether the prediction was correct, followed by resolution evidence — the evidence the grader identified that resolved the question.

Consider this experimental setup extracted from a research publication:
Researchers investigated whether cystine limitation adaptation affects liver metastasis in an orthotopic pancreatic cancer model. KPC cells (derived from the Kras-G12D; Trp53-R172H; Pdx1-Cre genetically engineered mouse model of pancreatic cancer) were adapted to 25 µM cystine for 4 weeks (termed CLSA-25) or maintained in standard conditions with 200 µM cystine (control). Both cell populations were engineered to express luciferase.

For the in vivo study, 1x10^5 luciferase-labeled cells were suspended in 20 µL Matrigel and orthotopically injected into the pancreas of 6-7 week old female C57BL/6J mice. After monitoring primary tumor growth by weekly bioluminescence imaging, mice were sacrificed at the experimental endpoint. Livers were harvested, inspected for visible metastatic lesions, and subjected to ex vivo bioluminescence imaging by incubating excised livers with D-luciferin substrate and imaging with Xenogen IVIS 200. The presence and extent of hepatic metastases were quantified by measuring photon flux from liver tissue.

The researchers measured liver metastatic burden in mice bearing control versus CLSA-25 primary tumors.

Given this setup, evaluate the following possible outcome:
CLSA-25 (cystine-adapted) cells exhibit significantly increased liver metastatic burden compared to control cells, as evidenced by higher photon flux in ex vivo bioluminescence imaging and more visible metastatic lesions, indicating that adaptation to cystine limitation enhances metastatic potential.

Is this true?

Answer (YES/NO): NO